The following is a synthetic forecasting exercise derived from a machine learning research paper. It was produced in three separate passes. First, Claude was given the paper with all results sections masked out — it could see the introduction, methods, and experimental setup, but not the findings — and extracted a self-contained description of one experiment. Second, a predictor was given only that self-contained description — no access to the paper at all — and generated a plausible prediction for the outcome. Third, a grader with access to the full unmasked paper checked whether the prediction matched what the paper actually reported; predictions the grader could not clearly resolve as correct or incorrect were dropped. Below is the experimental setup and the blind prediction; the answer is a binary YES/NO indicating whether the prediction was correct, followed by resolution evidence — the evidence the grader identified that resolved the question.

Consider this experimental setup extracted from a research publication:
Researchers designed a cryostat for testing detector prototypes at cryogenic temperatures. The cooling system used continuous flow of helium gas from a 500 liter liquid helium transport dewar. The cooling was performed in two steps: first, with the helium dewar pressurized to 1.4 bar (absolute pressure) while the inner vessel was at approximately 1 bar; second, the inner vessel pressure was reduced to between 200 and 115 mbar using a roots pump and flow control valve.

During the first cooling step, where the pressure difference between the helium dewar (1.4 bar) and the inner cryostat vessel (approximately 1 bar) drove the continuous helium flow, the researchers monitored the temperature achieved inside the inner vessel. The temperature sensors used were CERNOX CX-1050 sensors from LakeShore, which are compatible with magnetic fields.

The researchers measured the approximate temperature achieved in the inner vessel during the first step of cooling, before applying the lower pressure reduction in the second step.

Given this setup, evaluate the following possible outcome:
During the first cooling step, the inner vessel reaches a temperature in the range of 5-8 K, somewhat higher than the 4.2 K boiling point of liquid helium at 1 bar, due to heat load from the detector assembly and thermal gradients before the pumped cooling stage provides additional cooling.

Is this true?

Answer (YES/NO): NO